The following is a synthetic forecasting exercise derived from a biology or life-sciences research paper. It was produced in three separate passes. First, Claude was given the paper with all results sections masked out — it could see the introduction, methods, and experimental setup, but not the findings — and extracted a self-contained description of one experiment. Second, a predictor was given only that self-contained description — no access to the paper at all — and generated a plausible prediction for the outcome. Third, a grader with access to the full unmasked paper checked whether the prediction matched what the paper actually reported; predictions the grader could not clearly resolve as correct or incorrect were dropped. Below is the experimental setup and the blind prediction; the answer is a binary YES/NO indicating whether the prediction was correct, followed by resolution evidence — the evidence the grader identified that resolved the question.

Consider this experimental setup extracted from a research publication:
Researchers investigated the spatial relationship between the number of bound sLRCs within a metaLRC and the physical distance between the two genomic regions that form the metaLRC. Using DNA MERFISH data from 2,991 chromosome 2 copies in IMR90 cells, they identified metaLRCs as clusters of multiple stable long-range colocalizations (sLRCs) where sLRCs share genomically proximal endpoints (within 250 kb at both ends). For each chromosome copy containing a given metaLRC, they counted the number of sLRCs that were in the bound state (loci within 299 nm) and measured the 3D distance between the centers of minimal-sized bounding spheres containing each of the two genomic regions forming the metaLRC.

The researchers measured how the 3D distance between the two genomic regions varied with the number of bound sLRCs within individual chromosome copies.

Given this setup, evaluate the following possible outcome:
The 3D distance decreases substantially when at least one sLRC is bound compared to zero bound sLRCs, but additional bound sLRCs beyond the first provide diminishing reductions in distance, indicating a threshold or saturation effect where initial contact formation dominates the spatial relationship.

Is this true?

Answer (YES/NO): YES